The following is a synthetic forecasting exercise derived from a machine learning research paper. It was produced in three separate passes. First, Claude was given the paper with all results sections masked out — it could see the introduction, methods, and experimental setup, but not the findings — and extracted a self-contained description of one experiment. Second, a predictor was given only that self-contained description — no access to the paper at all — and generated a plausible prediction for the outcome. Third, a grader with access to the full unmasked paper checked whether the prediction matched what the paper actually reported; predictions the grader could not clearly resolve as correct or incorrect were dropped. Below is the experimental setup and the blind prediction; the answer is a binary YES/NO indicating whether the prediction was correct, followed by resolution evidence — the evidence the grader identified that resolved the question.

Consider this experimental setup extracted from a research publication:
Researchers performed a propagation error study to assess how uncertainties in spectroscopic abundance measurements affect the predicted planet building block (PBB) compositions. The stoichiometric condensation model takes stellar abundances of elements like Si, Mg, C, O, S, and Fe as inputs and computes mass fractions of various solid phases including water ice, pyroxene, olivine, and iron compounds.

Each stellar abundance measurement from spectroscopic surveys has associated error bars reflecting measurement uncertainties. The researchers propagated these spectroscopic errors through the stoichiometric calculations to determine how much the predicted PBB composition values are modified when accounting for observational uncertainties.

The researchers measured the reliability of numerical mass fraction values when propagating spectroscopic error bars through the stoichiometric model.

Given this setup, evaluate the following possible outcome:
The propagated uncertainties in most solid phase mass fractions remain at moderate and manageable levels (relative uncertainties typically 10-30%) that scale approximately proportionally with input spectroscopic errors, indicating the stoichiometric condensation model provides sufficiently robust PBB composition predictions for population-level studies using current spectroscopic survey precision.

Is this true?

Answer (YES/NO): NO